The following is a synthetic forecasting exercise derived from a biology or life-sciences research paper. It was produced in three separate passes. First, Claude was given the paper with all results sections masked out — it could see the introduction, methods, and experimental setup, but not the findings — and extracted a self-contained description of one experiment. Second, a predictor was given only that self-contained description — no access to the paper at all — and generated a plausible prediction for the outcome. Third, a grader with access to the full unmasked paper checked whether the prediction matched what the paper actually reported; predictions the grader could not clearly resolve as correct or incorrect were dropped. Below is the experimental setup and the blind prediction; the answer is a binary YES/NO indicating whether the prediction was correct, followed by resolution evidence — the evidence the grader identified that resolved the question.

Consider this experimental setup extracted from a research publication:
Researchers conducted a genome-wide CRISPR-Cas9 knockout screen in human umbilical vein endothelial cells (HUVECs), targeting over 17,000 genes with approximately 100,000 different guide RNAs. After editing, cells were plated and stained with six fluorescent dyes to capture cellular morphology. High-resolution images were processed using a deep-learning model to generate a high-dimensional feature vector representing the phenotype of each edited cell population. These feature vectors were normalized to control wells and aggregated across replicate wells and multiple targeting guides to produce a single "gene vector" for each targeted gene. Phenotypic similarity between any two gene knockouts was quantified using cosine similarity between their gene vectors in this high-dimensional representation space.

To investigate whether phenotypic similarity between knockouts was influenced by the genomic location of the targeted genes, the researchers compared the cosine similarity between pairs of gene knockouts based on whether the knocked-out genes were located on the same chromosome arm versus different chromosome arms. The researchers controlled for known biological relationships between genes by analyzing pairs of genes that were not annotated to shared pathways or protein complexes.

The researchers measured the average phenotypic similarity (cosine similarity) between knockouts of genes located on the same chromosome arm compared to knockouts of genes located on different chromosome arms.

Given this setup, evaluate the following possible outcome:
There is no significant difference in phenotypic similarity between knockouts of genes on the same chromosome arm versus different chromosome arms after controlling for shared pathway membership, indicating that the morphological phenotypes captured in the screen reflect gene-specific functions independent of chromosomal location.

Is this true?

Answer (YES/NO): NO